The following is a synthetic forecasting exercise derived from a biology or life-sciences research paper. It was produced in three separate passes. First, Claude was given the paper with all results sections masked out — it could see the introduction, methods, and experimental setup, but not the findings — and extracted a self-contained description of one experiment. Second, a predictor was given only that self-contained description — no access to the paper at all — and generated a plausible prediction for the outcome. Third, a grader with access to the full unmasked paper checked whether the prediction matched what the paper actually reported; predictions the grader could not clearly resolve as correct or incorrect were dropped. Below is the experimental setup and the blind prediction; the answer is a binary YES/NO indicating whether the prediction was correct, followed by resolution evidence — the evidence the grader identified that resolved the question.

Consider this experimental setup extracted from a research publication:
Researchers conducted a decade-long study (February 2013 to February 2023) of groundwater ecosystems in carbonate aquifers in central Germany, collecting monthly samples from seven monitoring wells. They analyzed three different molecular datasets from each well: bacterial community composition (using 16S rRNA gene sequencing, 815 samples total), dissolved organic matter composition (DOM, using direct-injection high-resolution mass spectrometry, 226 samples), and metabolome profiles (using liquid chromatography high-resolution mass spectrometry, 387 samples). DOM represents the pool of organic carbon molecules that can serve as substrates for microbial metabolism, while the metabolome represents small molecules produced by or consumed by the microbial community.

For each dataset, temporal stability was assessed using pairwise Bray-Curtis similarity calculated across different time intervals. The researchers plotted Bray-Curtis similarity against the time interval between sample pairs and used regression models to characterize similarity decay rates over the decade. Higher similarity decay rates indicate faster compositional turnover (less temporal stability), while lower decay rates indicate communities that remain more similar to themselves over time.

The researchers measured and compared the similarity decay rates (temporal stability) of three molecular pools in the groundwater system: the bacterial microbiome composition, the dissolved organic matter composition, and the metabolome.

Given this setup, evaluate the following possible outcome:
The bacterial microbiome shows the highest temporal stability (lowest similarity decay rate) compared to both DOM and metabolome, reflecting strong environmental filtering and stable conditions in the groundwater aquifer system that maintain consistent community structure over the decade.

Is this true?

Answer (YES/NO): NO